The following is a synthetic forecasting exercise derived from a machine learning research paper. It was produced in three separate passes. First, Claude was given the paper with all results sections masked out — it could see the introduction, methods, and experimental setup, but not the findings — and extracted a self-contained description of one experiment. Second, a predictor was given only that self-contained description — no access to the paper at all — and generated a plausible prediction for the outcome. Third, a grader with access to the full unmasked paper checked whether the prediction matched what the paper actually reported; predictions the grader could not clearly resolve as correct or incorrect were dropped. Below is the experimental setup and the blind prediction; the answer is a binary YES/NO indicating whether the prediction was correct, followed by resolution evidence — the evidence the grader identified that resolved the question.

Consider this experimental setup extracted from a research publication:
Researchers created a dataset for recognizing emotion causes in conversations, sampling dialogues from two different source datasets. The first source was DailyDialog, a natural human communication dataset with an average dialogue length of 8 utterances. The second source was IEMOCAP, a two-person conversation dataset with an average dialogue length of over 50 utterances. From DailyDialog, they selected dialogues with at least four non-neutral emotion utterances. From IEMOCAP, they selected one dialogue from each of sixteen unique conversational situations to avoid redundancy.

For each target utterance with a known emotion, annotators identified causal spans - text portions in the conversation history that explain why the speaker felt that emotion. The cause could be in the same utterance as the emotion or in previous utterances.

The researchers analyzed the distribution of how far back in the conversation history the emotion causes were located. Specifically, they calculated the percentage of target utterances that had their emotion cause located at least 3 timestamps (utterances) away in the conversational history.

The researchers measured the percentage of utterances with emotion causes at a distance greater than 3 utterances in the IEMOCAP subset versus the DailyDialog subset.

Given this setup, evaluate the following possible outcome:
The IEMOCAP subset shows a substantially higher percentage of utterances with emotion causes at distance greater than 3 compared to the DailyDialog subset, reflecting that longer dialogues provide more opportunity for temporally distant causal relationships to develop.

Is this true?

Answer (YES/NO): YES